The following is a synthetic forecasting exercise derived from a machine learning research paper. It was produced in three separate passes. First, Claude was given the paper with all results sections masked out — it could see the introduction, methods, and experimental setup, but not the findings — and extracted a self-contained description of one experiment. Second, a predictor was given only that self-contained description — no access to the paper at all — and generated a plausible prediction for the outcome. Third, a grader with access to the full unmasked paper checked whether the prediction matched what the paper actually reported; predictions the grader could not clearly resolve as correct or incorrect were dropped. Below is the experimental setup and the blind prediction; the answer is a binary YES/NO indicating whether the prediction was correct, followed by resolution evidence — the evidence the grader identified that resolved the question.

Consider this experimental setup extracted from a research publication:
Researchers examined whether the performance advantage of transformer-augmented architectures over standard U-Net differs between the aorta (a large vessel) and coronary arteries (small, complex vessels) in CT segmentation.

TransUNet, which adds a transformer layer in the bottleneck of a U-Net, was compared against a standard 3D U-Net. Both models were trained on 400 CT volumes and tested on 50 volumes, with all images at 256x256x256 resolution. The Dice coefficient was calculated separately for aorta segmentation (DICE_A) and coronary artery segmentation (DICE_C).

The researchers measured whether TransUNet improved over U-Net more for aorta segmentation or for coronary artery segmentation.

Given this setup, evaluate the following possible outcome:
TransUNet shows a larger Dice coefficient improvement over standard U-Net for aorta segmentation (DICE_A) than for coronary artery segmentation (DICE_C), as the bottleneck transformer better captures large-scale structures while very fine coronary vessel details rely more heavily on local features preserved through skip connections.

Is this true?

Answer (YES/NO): NO